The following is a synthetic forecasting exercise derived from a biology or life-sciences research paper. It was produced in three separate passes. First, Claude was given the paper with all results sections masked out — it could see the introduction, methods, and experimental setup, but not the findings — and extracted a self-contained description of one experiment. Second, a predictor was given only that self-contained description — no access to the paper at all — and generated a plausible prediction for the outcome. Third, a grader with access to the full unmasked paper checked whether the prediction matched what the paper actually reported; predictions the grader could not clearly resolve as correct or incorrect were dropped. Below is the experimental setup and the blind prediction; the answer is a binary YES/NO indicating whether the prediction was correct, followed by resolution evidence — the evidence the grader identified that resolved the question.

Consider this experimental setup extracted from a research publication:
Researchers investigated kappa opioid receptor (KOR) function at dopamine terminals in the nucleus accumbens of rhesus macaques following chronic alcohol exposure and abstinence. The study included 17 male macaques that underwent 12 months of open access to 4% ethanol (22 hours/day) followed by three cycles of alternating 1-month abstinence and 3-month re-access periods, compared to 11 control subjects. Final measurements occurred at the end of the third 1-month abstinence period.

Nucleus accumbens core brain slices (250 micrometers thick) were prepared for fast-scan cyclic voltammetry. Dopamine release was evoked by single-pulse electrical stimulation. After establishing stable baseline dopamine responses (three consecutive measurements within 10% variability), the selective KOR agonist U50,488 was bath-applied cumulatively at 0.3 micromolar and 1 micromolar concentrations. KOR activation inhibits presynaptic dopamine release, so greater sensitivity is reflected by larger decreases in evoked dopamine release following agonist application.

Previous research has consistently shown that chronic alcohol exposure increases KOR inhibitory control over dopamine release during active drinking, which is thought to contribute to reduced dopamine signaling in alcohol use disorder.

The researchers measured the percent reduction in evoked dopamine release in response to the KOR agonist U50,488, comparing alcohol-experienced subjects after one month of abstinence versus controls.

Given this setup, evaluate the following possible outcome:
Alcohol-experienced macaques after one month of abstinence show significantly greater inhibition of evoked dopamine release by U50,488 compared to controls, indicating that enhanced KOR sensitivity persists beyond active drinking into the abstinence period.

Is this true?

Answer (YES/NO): YES